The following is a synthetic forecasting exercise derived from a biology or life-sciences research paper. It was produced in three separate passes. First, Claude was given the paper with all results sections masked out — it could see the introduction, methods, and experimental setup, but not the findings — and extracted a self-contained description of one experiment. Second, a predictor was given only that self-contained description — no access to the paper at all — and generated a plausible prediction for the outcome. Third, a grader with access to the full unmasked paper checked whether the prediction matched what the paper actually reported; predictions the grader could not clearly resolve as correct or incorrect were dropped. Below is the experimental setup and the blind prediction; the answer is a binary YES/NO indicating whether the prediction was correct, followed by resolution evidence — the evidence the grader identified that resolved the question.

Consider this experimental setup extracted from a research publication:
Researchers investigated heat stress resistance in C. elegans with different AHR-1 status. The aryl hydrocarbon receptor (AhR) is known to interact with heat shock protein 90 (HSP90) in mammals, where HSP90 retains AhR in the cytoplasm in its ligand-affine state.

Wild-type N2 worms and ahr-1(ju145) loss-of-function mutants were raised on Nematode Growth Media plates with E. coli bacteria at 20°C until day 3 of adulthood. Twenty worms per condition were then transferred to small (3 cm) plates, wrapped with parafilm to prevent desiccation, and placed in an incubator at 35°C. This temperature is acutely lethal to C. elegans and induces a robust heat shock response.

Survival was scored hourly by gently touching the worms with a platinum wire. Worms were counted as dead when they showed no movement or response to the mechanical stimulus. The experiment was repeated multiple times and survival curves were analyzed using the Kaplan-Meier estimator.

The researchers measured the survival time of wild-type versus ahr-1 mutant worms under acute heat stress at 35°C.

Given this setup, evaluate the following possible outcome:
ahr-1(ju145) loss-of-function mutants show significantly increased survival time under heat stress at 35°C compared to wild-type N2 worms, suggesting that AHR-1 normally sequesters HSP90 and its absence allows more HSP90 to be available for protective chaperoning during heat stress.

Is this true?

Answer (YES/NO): YES